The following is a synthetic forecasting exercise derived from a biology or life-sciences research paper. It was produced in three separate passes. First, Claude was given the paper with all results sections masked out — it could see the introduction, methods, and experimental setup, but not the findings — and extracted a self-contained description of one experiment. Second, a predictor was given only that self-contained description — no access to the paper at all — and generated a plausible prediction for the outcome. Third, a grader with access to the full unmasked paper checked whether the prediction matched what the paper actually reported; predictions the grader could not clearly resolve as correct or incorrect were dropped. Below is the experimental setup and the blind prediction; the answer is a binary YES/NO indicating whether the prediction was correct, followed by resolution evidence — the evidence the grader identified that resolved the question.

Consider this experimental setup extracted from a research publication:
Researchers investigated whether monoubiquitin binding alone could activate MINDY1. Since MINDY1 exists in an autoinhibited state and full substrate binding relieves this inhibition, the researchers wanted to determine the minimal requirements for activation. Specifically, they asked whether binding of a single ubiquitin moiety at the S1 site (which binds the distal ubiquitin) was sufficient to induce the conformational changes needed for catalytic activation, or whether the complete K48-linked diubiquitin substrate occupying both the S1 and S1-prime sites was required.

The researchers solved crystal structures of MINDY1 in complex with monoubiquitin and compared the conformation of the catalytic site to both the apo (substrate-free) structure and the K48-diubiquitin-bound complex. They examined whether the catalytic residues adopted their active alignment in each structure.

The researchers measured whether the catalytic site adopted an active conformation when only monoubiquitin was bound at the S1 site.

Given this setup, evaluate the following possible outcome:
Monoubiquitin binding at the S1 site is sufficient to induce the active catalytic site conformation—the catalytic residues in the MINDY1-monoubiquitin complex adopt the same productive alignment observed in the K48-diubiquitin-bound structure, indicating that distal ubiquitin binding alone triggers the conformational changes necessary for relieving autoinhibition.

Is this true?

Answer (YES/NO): NO